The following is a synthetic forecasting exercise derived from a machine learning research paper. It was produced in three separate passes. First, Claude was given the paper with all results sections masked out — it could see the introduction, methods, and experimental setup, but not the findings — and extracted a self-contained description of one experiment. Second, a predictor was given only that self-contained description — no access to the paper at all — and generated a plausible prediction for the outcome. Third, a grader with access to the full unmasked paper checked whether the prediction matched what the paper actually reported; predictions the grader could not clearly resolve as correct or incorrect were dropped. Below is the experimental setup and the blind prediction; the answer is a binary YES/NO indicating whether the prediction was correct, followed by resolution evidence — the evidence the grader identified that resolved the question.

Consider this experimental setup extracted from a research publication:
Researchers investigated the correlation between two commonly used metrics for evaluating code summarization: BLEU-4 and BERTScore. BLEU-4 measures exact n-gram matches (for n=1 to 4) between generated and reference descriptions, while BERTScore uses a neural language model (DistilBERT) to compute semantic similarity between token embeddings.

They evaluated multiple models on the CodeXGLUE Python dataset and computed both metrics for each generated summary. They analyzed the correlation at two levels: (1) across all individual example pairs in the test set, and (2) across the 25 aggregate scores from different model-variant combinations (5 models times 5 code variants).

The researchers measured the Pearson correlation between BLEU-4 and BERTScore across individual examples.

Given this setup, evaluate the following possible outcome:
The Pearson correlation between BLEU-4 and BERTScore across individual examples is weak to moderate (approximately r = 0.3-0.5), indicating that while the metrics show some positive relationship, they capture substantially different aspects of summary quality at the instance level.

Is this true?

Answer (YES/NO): NO